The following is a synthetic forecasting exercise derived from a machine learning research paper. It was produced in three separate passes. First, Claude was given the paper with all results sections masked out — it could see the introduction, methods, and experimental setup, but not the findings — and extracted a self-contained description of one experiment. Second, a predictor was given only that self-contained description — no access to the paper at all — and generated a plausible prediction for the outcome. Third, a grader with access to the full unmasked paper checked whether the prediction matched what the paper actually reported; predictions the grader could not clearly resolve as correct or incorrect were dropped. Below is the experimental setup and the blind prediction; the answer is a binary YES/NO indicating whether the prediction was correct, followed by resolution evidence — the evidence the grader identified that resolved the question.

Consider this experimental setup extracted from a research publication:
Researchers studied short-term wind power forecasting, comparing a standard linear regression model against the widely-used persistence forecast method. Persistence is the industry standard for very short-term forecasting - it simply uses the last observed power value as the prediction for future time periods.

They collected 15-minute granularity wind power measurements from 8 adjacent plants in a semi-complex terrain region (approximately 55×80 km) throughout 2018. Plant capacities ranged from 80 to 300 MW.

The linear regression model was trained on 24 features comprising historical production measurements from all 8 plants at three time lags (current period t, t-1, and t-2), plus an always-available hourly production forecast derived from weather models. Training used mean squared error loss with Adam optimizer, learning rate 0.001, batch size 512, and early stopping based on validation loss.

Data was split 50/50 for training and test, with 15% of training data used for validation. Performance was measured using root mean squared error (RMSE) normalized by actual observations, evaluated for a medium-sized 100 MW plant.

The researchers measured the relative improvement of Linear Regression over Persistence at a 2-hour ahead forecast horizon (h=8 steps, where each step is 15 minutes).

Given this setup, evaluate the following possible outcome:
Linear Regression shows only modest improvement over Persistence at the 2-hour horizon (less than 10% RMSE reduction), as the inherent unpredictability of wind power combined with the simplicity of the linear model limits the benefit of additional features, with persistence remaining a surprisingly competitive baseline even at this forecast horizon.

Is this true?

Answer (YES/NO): NO